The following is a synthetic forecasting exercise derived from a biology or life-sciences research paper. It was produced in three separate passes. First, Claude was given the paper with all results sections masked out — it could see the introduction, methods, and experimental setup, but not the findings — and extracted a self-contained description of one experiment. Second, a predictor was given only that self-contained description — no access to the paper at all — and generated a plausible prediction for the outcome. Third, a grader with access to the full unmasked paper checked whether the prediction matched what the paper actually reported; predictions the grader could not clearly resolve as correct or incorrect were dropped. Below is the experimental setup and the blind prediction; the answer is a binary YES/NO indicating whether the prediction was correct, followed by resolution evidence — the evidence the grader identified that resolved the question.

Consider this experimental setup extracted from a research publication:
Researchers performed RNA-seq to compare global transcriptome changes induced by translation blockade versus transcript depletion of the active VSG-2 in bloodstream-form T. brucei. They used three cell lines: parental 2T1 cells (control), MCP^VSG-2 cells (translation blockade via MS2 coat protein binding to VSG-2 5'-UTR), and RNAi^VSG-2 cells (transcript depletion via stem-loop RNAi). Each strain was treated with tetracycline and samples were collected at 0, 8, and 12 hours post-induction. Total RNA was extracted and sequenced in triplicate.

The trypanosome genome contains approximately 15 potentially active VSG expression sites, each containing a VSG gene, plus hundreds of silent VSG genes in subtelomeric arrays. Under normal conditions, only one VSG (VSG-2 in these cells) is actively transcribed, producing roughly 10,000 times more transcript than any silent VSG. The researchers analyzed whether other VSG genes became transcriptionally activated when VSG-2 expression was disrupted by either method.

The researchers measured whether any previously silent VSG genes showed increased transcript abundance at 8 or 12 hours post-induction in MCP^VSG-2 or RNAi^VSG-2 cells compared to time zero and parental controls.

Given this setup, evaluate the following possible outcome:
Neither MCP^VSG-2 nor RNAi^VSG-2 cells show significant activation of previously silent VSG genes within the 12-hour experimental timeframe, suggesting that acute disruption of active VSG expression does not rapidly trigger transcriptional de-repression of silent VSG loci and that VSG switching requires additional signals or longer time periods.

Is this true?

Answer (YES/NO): YES